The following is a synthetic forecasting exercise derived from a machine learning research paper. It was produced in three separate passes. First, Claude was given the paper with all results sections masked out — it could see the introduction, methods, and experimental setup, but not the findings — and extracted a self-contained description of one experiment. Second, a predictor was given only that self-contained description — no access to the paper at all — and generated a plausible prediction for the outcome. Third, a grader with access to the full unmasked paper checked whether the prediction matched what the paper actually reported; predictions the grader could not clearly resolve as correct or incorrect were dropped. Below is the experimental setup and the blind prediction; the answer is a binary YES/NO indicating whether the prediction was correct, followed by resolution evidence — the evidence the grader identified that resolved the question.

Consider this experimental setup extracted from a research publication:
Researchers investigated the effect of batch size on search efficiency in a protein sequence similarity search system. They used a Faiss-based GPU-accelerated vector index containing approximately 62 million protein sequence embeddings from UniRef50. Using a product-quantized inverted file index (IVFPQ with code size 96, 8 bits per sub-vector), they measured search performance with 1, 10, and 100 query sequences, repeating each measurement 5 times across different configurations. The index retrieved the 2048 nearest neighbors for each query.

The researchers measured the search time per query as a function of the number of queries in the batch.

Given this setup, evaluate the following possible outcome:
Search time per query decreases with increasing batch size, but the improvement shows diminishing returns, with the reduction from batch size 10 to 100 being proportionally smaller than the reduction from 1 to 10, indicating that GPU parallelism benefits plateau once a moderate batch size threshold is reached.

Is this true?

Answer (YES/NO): YES